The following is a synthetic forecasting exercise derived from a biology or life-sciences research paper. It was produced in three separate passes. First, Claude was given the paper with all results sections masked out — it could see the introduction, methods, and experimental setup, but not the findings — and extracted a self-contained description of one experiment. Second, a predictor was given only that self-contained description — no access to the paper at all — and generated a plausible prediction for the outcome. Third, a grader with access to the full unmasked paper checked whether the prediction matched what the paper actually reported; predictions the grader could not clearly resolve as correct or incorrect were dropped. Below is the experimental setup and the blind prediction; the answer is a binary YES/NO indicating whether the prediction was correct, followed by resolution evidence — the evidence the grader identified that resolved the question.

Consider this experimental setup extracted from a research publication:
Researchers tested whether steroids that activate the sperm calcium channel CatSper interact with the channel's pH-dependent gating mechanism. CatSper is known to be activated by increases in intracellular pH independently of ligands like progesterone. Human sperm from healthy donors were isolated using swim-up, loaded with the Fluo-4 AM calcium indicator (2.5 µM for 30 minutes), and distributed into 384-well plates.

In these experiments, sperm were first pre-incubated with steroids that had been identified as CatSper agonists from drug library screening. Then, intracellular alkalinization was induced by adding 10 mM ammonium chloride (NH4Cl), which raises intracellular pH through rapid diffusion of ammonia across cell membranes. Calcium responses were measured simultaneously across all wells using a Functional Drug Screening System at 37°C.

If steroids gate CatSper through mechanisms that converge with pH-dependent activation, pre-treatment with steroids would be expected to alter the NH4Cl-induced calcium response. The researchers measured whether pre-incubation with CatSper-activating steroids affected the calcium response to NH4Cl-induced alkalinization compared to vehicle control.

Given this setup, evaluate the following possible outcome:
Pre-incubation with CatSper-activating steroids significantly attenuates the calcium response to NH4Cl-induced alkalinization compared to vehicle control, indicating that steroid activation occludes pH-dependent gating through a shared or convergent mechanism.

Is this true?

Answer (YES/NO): YES